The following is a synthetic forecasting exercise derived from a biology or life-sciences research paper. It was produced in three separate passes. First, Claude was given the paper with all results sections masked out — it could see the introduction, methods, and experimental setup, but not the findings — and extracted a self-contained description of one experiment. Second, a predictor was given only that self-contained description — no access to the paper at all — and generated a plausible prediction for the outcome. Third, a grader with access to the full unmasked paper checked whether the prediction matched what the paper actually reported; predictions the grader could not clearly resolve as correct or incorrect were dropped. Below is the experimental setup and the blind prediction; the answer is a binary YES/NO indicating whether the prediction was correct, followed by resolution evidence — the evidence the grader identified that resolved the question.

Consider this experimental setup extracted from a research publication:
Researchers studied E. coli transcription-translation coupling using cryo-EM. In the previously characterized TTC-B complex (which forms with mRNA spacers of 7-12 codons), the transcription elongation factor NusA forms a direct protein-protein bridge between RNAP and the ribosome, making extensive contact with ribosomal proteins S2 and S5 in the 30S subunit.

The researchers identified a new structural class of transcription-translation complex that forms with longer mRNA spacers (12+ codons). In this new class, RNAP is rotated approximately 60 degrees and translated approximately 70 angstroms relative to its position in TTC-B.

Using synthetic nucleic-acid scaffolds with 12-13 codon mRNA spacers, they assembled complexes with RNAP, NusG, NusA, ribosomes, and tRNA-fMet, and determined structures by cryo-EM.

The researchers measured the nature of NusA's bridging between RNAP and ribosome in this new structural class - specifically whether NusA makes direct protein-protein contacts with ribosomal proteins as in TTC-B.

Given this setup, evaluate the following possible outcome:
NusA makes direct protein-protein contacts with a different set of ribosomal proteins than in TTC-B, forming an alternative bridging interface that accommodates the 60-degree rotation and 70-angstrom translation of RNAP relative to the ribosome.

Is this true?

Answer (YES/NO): NO